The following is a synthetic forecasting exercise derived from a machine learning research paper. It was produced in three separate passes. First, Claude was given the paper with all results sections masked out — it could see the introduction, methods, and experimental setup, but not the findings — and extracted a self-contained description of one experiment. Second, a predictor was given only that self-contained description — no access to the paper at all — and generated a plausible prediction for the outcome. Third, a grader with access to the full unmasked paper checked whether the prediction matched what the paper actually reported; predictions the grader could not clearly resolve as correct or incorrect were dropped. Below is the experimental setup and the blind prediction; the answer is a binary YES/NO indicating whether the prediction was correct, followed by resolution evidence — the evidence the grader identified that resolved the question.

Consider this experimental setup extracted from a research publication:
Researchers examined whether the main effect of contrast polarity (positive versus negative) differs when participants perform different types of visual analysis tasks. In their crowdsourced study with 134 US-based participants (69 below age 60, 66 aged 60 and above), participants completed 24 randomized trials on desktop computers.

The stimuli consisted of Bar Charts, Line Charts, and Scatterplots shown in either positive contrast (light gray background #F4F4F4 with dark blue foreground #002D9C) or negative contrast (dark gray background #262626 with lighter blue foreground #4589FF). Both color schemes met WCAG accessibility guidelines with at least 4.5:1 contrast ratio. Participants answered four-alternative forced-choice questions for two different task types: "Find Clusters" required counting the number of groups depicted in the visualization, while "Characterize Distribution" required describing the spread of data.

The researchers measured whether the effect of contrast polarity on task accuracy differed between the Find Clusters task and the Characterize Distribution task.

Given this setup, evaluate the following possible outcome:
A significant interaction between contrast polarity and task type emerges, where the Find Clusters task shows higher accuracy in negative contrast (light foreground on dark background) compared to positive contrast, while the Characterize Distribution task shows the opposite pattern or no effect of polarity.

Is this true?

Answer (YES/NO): NO